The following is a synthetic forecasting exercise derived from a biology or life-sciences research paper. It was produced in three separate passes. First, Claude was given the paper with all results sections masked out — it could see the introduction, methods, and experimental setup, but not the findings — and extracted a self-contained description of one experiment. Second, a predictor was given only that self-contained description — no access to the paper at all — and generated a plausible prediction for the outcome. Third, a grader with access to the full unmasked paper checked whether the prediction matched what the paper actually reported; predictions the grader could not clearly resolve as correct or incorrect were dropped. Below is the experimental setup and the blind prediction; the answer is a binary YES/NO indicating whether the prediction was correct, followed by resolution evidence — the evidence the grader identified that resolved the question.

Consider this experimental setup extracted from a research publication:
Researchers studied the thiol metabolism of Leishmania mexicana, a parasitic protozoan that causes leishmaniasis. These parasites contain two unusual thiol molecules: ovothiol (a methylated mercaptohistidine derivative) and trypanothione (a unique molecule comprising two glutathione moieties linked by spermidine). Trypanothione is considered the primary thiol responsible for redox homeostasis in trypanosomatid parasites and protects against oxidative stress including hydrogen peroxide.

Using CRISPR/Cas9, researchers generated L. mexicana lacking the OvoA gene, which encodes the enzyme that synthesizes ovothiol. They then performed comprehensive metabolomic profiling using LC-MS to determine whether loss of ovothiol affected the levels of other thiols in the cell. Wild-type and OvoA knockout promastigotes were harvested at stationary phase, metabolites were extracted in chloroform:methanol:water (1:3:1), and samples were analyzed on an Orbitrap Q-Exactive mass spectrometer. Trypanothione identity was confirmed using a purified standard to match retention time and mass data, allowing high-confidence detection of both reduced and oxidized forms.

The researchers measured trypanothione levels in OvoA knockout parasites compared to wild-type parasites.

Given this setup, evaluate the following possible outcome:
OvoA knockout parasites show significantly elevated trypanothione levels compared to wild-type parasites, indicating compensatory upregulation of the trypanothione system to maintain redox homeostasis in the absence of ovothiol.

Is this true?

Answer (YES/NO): NO